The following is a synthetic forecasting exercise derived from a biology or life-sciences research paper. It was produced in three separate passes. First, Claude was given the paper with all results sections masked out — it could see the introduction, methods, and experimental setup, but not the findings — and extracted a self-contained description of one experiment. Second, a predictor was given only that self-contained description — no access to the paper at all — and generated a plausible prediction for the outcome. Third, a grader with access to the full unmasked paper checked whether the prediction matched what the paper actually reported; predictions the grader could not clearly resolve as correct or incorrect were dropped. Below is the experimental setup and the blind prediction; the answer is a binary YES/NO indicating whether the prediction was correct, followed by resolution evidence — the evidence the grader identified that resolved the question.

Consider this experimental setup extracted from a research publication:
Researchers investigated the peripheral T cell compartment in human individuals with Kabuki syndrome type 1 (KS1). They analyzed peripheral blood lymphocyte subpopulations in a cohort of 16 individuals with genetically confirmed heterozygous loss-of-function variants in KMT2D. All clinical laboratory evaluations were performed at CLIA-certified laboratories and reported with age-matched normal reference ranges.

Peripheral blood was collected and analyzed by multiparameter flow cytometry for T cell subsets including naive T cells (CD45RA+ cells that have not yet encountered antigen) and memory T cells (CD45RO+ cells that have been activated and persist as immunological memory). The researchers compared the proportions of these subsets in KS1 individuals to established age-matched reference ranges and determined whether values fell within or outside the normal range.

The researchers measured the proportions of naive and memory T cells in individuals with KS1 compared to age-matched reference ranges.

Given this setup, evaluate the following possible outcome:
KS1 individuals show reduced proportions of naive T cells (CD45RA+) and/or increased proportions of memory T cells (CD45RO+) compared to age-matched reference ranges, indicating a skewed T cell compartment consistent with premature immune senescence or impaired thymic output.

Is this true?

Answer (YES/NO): YES